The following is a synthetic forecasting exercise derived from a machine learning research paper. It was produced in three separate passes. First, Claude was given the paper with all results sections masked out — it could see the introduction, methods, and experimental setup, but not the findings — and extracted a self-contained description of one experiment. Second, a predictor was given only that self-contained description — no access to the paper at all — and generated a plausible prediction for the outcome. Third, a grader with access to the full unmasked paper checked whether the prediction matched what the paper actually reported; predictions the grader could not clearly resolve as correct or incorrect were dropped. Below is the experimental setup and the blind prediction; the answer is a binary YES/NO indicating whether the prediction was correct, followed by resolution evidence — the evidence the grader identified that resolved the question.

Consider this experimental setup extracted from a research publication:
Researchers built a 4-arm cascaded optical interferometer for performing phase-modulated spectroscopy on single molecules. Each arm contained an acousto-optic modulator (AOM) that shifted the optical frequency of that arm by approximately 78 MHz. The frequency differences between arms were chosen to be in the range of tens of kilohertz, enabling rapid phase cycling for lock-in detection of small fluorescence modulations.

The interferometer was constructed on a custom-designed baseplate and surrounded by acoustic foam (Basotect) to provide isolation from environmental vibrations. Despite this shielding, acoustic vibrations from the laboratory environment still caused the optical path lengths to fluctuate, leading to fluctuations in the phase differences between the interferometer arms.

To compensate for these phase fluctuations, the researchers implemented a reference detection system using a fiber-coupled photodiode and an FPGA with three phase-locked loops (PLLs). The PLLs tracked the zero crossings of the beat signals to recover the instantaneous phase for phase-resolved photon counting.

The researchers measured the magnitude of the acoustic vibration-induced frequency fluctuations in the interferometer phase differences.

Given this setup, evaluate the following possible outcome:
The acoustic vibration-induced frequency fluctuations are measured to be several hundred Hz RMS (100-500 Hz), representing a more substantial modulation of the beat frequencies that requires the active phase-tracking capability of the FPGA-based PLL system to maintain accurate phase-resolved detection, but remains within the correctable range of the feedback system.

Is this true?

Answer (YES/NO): YES